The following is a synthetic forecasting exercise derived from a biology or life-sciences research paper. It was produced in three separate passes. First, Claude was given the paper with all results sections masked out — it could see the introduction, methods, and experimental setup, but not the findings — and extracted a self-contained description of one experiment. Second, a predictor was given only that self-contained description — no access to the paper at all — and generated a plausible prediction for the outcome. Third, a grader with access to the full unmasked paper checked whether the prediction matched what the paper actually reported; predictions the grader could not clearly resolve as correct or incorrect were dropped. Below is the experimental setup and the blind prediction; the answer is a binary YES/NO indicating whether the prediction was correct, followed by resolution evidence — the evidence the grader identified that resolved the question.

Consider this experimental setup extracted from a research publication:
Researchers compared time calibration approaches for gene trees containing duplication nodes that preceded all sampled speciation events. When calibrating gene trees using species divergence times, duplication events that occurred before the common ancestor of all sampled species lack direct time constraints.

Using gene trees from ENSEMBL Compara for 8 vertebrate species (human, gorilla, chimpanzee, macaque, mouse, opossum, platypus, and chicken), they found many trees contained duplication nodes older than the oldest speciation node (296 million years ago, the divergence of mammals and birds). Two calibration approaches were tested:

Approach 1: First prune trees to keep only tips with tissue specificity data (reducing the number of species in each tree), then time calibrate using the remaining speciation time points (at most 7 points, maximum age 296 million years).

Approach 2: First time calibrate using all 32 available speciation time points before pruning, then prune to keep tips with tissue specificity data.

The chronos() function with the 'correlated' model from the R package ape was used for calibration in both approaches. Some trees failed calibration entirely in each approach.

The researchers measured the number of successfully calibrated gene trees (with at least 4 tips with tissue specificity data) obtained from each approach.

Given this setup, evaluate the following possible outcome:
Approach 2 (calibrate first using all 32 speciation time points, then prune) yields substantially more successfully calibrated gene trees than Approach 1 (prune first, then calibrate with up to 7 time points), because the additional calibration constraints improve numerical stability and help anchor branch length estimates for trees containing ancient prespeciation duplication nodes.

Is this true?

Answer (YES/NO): NO